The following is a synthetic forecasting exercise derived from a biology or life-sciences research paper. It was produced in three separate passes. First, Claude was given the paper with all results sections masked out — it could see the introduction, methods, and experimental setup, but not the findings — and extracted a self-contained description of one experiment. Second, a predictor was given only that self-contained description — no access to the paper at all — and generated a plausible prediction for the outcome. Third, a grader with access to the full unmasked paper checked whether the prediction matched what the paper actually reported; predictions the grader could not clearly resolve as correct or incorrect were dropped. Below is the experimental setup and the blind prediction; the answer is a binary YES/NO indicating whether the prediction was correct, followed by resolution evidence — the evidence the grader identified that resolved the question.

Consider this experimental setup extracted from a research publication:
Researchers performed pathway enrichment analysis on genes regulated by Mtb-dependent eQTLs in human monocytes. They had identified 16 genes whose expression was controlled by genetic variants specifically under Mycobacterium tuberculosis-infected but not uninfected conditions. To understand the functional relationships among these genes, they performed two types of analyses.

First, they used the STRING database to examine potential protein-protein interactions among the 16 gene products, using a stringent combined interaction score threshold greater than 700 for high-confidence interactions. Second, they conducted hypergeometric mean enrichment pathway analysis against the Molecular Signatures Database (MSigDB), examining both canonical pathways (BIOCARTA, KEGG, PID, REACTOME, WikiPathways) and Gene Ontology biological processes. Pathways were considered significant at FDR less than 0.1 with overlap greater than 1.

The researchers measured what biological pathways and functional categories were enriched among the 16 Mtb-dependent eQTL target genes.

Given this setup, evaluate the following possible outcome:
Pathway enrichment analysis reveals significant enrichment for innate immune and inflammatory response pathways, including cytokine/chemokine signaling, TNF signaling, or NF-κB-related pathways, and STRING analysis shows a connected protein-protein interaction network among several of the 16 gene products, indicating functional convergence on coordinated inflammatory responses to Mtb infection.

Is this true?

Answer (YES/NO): NO